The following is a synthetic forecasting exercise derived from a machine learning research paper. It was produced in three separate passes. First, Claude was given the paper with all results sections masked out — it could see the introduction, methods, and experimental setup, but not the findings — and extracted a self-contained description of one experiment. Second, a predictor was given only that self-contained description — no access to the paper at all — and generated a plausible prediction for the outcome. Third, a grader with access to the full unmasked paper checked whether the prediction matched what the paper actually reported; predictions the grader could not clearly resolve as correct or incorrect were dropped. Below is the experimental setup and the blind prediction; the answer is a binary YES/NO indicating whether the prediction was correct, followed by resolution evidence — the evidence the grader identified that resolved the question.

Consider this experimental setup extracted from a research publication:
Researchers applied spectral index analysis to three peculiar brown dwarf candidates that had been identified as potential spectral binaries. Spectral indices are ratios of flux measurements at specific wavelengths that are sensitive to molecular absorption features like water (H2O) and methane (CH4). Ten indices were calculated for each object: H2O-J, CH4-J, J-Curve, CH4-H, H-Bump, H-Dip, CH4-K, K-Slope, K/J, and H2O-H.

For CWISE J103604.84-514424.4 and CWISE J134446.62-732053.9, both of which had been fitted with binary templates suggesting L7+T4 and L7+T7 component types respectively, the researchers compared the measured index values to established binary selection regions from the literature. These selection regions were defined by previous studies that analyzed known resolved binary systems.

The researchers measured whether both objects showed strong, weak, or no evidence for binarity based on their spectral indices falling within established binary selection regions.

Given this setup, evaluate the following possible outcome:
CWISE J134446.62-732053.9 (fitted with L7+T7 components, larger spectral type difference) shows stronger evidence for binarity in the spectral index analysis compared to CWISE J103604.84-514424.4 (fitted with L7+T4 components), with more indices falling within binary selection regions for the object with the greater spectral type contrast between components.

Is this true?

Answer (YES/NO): NO